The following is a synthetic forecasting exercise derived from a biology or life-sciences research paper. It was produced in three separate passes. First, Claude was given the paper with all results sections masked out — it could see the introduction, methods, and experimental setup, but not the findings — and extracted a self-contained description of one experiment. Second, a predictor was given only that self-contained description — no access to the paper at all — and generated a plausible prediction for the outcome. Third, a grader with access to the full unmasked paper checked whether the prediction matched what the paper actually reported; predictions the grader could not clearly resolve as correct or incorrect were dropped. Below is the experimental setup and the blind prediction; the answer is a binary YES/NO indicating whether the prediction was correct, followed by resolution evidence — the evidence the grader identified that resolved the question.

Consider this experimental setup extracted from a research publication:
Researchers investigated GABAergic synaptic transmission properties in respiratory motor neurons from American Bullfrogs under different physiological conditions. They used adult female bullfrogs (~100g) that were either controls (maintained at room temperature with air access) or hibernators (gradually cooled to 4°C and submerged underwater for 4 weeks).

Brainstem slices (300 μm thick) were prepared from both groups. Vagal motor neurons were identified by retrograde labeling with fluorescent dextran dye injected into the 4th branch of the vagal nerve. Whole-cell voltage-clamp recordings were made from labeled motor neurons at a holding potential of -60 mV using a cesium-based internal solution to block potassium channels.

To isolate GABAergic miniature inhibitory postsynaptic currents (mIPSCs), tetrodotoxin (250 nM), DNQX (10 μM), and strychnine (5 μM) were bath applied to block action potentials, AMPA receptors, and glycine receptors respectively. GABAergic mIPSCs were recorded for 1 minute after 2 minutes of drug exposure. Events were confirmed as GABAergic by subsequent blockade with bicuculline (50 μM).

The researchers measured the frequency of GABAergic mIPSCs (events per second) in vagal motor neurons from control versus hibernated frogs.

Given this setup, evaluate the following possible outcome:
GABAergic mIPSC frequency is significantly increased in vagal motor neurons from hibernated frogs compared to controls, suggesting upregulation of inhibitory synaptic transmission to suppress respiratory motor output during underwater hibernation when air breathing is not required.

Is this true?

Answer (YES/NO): NO